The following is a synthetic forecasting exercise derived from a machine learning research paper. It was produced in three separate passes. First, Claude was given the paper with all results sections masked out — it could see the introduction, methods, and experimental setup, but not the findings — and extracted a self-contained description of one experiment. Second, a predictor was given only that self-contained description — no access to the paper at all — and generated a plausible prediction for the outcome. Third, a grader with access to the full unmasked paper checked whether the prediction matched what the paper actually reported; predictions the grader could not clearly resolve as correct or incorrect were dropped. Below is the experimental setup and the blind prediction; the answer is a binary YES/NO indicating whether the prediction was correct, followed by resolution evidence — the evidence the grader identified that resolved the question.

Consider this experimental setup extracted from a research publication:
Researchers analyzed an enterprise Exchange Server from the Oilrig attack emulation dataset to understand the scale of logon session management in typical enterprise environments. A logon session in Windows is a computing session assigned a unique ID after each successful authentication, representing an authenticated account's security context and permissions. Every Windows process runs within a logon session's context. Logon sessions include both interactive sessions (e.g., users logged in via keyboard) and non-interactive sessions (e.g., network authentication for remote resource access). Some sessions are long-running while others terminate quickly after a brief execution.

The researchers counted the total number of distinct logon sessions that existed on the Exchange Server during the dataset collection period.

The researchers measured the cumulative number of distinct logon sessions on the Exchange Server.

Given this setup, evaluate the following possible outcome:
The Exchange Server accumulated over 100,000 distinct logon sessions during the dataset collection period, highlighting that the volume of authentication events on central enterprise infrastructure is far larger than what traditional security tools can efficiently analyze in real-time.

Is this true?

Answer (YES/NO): NO